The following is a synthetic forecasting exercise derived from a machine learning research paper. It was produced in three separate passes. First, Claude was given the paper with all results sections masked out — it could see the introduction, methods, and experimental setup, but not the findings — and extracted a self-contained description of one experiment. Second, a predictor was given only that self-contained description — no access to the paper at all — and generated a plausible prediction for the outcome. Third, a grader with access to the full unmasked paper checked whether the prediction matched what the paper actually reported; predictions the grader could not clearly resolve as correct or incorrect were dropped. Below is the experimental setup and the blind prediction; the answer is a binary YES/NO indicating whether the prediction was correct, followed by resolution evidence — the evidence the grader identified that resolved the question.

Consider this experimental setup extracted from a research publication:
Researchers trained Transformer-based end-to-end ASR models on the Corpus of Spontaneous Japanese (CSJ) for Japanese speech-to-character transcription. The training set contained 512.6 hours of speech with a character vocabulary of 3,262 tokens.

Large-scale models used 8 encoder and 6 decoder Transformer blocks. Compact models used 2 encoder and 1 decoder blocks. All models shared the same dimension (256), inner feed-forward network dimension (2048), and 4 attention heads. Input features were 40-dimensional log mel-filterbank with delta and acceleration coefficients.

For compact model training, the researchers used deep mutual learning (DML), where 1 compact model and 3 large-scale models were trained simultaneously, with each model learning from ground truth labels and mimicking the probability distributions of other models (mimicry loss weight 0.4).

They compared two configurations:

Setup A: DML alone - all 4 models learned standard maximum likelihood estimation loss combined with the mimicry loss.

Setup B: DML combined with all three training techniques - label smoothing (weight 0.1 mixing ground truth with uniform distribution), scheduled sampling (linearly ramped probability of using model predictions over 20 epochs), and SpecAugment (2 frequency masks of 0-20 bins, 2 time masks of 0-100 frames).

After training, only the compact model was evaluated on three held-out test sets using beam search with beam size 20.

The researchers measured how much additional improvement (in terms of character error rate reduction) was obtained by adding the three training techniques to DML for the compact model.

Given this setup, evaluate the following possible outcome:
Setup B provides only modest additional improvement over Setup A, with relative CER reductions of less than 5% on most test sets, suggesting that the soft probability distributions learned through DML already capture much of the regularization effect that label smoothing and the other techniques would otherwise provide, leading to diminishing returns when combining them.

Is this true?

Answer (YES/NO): NO